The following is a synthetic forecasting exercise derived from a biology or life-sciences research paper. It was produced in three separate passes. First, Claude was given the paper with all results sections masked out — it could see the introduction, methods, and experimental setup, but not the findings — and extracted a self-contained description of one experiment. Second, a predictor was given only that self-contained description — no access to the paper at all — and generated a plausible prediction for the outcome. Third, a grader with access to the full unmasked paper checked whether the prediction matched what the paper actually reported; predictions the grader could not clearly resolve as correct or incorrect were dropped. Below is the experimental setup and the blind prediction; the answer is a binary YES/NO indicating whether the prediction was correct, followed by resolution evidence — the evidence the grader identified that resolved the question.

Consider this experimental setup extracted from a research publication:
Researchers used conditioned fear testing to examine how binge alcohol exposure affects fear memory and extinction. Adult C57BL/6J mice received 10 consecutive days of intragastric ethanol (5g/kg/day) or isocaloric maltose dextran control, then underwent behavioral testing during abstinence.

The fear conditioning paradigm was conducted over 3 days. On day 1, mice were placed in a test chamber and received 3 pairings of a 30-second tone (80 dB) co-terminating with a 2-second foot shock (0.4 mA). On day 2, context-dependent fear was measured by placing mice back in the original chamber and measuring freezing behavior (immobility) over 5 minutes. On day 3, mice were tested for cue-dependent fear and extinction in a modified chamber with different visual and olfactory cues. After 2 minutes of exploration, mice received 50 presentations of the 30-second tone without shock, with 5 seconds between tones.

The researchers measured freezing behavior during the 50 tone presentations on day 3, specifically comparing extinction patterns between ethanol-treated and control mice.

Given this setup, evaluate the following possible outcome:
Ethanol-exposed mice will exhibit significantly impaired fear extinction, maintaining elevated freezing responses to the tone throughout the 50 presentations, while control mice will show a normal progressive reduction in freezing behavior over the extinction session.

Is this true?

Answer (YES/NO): YES